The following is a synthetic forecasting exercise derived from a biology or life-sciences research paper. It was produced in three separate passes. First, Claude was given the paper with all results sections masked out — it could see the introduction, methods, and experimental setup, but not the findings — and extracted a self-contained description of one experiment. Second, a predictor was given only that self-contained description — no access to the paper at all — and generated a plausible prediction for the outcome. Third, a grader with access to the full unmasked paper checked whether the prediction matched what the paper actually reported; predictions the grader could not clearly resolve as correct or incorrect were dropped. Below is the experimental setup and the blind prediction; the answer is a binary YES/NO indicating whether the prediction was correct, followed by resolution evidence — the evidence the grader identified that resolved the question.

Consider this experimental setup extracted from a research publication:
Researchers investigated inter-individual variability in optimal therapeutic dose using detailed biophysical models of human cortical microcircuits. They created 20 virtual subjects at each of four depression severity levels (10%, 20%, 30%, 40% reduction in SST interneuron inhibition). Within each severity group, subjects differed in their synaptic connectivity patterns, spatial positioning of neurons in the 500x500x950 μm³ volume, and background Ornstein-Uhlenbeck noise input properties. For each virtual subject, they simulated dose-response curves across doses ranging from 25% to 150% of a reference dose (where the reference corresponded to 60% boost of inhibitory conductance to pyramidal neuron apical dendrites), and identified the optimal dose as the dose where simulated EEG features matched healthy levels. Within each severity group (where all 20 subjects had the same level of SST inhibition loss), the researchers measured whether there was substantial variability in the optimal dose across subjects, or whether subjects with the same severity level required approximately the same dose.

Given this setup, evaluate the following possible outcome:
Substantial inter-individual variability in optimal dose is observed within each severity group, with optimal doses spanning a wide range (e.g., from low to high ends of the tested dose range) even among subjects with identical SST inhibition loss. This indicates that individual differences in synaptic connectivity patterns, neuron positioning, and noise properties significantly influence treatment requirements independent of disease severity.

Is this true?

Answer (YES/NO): YES